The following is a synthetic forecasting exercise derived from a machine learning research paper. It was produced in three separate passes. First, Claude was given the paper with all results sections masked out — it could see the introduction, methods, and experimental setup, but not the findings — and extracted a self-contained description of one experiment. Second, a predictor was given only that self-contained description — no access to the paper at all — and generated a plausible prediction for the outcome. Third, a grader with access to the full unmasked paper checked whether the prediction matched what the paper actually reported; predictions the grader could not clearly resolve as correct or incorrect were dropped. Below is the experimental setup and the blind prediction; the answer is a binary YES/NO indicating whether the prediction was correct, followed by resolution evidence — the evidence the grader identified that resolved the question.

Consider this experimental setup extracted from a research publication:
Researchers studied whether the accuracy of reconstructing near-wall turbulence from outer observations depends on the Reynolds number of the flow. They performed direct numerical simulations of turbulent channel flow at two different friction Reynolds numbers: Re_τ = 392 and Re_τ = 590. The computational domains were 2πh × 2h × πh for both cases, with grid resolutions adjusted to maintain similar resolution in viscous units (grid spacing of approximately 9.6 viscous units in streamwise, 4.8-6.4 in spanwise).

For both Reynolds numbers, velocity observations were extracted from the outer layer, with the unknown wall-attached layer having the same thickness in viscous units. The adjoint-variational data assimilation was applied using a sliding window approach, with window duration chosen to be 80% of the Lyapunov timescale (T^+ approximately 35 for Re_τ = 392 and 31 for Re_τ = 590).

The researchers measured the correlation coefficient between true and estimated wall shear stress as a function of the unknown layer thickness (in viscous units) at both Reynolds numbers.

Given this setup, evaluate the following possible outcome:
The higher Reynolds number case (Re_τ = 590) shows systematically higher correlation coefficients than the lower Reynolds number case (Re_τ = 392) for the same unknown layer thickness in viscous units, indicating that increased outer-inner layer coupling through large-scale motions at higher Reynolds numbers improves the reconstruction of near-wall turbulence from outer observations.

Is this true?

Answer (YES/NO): NO